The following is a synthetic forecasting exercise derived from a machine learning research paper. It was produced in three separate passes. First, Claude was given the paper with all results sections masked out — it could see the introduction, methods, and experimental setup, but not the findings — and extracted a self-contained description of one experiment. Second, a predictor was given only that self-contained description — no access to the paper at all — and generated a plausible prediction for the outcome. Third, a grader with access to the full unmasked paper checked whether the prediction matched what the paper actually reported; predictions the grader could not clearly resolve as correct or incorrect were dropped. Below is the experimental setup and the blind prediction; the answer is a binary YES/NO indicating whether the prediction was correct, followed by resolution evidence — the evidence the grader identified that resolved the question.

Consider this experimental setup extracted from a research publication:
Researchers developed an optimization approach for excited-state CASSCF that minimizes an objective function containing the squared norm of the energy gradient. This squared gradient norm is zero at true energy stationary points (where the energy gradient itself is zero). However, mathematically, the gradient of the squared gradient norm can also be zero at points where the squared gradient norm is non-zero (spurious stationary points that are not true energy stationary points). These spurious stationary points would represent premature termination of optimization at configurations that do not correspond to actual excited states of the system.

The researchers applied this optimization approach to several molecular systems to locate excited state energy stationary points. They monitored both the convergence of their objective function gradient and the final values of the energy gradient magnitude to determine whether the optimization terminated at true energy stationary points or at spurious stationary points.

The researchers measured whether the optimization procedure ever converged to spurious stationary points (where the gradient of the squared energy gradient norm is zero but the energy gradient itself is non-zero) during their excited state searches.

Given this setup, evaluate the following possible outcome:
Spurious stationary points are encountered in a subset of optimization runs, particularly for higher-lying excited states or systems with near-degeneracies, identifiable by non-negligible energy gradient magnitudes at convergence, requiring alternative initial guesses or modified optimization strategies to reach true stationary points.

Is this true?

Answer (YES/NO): YES